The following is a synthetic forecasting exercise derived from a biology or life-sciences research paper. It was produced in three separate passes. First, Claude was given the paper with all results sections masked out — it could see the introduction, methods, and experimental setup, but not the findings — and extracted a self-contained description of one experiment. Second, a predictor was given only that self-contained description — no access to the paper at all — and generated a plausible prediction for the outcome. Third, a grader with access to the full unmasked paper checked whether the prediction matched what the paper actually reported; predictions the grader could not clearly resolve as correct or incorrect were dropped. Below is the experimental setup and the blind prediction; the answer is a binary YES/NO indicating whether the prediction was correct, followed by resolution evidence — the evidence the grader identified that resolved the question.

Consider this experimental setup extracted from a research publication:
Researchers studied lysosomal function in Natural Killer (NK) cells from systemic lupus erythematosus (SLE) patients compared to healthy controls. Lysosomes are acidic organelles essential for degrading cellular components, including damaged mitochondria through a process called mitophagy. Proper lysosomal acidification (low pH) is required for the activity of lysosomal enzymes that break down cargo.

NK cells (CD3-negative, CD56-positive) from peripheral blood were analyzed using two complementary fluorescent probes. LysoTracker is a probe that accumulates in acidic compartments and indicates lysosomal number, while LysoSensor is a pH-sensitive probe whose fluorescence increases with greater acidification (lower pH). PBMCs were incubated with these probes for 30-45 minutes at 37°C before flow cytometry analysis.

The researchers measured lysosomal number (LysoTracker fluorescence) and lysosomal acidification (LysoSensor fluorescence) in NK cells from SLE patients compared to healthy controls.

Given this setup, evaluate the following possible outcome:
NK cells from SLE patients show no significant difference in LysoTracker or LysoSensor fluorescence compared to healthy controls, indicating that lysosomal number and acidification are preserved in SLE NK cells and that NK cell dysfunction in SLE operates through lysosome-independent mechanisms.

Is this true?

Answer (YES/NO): NO